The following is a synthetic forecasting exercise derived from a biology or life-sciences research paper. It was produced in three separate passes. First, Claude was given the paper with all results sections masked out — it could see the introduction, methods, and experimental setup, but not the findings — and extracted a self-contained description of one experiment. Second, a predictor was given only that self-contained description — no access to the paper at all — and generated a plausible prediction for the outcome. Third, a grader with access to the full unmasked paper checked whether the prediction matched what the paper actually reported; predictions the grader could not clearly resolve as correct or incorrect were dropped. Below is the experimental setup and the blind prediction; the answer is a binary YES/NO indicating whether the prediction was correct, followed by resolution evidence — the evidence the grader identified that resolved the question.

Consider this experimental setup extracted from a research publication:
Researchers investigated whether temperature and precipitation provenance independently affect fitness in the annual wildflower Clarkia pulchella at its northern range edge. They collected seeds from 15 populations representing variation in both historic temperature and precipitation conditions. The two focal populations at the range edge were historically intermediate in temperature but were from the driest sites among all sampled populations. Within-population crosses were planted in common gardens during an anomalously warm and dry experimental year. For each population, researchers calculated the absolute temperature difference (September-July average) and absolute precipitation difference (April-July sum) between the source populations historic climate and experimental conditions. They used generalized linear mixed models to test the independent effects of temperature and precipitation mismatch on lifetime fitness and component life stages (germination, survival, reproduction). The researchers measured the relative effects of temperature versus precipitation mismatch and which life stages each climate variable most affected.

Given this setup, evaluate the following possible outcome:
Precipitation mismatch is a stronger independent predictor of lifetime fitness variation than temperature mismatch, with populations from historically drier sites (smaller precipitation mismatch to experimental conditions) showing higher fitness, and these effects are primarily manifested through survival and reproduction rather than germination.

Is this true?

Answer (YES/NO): NO